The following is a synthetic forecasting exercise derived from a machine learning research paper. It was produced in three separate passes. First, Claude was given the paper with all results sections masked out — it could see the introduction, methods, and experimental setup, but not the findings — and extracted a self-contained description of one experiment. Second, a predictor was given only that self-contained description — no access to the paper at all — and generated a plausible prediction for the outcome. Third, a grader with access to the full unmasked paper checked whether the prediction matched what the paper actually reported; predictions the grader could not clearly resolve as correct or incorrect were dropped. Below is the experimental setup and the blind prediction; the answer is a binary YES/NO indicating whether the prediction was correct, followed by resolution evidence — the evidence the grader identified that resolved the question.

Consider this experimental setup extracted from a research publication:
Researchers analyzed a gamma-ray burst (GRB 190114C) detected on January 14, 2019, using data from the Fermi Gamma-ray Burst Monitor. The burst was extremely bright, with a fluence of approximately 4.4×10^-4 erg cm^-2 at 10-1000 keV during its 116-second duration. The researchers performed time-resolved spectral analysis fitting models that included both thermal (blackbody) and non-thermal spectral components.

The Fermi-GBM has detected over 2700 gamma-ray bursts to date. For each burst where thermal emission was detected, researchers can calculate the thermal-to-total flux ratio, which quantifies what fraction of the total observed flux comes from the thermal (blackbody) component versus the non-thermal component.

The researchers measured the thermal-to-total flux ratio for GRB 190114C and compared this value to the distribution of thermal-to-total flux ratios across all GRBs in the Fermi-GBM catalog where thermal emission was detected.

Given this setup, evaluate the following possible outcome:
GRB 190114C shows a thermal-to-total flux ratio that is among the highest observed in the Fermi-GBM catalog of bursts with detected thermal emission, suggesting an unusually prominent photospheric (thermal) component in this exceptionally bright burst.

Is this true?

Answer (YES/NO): YES